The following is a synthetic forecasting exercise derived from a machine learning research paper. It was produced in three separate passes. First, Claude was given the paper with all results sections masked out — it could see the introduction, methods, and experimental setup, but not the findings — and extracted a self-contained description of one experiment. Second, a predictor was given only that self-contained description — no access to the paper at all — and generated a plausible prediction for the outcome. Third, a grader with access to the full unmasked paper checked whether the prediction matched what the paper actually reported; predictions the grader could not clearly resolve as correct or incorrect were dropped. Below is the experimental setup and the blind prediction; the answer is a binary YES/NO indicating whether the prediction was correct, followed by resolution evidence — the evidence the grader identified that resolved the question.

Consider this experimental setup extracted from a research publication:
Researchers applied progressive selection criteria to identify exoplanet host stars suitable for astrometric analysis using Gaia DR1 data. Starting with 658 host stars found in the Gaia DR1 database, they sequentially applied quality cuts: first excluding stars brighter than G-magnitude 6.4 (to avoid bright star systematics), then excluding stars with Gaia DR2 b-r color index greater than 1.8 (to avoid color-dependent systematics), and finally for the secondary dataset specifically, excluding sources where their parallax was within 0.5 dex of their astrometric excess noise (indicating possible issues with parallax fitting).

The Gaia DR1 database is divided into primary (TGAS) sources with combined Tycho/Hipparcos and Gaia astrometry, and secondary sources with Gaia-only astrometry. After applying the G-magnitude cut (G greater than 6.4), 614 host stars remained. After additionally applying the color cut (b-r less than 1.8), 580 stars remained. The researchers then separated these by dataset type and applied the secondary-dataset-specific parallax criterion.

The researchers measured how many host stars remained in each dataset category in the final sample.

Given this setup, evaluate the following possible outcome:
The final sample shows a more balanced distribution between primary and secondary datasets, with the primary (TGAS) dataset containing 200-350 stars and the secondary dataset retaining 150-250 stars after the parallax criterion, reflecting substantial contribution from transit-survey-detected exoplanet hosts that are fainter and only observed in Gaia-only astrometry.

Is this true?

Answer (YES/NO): NO